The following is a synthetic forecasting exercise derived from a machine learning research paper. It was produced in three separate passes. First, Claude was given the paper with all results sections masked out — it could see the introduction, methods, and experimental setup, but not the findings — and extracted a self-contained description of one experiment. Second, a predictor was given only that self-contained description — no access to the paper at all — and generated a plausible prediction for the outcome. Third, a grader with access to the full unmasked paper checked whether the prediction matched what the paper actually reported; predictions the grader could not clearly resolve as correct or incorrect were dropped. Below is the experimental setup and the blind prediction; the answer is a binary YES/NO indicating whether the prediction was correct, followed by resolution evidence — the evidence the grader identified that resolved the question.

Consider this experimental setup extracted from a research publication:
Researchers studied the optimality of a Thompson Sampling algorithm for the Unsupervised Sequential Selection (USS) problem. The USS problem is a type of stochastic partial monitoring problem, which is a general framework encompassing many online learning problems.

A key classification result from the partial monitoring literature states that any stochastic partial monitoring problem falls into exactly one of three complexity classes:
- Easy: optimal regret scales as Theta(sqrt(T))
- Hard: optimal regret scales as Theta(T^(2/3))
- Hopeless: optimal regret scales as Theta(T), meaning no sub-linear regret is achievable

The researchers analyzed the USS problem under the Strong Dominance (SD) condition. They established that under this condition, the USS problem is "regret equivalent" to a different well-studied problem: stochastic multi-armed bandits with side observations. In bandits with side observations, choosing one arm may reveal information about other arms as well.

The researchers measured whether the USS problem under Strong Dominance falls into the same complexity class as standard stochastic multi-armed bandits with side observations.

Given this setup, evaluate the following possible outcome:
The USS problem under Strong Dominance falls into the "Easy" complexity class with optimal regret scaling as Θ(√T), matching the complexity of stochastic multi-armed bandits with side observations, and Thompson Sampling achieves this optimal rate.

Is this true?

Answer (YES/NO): YES